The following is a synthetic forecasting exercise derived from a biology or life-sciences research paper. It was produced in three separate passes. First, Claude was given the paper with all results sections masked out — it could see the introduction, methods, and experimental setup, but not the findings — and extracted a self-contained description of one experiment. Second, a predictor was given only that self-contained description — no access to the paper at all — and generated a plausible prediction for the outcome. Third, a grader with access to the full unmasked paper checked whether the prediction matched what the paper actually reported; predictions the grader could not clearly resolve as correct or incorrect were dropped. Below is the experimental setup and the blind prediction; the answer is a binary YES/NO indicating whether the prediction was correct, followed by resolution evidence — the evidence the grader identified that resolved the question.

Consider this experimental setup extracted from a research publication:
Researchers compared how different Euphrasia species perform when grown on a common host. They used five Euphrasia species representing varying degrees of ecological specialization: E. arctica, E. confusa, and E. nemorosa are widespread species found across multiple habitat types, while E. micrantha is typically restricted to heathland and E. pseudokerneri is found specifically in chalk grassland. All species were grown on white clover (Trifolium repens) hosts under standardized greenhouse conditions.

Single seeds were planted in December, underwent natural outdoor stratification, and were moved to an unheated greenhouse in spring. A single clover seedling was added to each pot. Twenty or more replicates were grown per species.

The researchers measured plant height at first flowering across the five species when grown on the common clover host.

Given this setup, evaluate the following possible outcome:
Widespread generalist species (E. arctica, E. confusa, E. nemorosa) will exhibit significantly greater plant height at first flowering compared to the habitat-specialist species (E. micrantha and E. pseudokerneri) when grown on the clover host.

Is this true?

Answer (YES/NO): NO